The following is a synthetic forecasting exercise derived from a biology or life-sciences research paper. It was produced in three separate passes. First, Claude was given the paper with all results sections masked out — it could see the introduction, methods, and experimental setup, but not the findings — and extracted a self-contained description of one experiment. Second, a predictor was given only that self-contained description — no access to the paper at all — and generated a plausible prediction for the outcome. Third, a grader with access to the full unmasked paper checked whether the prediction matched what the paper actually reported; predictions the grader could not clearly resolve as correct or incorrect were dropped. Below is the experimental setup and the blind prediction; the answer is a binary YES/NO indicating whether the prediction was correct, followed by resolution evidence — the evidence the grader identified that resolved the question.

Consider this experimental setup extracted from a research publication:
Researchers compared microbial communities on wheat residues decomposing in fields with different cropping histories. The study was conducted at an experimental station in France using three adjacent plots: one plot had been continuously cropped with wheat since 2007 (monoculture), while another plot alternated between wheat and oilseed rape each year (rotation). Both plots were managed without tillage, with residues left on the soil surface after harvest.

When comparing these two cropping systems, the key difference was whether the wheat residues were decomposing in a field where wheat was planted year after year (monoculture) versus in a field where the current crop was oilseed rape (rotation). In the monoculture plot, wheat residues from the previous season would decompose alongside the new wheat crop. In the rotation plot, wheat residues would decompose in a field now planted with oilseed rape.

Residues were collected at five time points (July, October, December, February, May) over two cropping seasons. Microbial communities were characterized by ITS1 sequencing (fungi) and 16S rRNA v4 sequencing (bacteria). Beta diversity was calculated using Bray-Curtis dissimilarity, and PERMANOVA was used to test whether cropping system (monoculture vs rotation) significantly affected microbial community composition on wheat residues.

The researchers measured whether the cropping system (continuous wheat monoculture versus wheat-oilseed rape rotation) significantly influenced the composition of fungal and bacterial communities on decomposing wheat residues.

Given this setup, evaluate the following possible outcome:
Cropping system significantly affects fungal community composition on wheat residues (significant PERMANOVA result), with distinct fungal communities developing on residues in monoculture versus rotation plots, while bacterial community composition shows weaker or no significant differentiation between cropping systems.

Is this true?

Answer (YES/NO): YES